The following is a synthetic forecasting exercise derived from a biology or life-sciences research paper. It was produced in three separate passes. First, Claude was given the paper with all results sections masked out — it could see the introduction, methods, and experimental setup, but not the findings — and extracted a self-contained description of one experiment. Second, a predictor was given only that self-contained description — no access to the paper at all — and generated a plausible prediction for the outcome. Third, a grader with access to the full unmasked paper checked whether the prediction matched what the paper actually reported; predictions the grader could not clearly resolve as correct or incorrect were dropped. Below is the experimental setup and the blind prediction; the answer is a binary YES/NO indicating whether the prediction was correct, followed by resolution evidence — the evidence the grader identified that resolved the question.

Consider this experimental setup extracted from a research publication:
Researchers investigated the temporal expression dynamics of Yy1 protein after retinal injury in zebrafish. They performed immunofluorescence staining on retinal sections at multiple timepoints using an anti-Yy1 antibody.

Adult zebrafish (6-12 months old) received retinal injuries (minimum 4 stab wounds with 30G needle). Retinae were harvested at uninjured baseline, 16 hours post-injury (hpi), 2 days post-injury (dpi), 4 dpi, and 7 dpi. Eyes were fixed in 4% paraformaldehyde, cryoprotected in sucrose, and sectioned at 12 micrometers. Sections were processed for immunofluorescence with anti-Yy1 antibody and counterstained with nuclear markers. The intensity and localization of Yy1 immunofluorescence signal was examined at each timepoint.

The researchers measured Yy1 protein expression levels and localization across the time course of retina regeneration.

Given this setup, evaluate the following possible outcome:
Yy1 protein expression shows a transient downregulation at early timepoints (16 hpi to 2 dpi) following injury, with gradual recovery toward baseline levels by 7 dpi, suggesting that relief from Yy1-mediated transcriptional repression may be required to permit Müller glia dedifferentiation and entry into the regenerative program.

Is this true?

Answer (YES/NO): YES